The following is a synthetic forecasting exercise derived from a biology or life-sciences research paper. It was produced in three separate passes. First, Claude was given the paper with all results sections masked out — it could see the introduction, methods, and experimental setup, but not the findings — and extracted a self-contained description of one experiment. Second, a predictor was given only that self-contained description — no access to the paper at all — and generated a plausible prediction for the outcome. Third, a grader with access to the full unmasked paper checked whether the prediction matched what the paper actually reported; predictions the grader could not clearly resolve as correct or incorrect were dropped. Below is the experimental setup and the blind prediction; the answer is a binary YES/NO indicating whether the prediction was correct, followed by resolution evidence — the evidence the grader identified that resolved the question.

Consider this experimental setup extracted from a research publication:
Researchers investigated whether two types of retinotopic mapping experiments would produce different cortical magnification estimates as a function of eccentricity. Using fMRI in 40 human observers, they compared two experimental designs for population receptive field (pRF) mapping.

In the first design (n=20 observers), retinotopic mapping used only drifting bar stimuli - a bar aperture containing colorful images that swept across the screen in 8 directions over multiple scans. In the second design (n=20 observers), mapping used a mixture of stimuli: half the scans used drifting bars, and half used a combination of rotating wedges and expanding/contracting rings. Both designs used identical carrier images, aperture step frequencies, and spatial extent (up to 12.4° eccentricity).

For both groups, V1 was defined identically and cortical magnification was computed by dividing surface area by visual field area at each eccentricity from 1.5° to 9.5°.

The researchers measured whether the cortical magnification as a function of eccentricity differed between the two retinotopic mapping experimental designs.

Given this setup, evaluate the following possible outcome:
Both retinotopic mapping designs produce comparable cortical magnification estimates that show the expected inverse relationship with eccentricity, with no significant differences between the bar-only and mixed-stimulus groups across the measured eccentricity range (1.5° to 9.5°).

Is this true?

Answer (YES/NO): YES